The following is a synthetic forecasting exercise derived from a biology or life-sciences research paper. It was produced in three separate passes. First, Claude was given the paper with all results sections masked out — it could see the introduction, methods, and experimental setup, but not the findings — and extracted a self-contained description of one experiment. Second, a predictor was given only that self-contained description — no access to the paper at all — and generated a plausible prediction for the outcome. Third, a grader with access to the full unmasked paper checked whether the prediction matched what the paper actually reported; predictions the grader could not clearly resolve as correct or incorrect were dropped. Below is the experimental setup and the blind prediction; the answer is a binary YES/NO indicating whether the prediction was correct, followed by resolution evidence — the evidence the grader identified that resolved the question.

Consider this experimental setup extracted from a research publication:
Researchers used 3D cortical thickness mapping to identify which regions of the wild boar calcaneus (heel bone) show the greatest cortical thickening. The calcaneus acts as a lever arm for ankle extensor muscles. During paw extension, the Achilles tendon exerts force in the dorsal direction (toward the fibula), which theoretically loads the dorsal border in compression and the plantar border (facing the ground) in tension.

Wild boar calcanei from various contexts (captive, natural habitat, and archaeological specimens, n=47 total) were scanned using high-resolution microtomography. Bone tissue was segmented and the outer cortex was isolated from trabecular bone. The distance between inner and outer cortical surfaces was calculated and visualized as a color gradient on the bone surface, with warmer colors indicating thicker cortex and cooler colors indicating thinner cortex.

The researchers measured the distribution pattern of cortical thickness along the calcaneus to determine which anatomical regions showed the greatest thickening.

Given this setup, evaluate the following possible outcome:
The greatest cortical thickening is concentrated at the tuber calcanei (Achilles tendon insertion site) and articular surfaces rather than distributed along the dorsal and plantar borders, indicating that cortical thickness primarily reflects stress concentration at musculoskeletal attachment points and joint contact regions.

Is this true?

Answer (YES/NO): NO